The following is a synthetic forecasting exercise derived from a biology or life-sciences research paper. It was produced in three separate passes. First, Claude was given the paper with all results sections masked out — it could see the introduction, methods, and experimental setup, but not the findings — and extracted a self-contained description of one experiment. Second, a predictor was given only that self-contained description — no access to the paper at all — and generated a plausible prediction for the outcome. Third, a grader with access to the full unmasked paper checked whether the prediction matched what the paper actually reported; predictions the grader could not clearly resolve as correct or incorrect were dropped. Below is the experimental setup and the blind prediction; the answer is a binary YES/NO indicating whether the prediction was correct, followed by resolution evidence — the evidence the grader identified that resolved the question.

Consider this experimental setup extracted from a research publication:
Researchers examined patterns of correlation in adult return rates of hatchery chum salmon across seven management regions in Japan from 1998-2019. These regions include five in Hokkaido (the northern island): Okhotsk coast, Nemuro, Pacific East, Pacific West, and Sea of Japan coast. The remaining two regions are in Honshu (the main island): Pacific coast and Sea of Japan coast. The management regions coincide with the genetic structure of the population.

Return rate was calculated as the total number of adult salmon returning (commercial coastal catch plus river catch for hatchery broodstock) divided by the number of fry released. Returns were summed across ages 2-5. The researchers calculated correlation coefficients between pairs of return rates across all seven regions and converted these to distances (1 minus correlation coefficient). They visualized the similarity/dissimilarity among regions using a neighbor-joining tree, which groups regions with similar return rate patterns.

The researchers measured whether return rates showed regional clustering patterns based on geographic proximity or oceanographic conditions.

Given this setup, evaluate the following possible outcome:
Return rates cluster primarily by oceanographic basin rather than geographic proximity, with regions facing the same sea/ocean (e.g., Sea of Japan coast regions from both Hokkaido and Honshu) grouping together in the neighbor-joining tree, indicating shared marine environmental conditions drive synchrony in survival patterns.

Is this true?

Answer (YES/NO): NO